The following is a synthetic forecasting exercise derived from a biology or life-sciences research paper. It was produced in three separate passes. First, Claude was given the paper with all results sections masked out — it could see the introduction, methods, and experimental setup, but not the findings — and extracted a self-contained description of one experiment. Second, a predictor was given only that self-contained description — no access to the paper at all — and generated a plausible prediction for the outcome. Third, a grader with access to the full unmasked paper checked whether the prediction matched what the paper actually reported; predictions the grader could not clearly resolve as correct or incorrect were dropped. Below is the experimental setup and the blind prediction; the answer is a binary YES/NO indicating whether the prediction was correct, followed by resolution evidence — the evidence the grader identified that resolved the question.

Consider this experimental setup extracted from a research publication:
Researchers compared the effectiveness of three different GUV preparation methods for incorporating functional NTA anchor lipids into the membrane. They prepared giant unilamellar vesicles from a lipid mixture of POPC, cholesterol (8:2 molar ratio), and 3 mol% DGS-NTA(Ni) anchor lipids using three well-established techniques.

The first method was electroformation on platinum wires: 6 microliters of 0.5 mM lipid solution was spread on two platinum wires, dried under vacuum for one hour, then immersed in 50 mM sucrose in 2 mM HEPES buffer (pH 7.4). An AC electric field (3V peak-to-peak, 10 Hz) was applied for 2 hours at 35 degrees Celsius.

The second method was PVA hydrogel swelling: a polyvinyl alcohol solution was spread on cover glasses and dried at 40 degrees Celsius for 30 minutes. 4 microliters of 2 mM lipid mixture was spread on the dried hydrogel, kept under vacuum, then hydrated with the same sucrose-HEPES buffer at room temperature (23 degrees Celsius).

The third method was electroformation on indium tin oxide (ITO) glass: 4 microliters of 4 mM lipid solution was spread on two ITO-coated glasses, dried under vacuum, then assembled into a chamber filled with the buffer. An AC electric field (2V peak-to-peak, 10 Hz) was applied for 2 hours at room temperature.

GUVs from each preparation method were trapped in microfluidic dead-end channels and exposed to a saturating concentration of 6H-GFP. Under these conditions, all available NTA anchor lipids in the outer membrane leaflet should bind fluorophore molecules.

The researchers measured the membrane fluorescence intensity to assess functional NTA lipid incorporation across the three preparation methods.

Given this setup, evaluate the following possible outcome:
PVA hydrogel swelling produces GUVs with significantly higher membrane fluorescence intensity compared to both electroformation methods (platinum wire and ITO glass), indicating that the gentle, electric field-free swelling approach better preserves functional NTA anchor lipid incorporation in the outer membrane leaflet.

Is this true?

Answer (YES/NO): NO